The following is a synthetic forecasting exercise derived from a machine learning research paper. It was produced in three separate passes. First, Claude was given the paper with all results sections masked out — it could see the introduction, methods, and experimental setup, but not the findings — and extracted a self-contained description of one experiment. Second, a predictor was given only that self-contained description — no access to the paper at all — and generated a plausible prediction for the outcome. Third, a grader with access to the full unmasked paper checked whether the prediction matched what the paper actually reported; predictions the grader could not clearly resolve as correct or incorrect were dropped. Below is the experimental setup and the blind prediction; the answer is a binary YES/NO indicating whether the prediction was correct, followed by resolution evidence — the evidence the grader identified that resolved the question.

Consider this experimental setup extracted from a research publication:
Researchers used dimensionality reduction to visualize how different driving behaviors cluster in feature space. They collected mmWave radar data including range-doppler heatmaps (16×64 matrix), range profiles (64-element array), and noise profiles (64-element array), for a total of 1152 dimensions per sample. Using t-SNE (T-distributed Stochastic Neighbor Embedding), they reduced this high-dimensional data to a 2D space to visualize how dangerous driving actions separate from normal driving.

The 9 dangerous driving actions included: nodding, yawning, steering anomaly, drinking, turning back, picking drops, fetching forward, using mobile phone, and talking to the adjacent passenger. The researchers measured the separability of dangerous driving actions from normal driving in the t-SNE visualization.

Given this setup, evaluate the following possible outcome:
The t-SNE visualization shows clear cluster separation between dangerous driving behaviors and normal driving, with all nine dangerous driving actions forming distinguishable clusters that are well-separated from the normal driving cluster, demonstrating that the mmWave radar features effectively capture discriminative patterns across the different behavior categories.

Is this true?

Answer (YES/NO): NO